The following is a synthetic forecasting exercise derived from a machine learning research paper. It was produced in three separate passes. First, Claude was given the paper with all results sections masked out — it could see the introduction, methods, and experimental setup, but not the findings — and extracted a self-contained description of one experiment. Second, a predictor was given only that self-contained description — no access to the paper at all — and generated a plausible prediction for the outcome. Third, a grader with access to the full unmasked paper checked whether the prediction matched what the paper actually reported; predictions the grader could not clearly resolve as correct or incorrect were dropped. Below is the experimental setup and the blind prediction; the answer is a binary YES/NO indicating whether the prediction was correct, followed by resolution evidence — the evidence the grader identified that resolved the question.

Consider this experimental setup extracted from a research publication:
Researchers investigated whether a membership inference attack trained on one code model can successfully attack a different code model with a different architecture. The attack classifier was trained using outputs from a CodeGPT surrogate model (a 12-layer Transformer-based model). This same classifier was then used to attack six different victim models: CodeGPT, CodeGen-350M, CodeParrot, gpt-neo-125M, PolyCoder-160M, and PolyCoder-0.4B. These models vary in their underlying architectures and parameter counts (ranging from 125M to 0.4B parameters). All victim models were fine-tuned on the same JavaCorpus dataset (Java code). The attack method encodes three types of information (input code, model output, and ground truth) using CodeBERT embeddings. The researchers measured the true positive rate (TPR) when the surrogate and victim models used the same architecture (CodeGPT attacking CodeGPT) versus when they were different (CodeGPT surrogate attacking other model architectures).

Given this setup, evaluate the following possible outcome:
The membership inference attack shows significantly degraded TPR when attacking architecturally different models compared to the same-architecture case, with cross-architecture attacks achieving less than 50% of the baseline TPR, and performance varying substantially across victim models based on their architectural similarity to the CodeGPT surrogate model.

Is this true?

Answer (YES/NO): NO